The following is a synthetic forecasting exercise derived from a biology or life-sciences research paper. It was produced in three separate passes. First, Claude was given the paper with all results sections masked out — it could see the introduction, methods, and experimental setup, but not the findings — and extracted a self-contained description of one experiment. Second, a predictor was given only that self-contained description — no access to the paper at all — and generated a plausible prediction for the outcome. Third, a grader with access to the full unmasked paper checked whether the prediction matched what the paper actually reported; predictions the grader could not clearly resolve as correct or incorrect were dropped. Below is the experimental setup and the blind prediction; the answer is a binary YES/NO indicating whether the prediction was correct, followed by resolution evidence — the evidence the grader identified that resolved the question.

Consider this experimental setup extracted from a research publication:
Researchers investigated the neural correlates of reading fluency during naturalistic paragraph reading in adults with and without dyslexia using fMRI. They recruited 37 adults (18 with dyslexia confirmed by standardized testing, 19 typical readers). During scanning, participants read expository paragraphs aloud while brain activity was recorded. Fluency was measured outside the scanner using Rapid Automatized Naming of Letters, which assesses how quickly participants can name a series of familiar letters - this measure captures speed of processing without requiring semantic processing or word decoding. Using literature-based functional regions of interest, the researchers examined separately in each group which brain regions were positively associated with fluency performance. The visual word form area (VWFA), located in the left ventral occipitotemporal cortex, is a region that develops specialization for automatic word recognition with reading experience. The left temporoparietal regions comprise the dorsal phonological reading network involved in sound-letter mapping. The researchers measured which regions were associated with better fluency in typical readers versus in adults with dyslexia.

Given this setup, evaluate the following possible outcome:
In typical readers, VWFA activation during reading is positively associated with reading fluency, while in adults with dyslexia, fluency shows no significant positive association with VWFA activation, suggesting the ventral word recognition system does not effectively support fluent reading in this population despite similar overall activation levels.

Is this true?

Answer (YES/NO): NO